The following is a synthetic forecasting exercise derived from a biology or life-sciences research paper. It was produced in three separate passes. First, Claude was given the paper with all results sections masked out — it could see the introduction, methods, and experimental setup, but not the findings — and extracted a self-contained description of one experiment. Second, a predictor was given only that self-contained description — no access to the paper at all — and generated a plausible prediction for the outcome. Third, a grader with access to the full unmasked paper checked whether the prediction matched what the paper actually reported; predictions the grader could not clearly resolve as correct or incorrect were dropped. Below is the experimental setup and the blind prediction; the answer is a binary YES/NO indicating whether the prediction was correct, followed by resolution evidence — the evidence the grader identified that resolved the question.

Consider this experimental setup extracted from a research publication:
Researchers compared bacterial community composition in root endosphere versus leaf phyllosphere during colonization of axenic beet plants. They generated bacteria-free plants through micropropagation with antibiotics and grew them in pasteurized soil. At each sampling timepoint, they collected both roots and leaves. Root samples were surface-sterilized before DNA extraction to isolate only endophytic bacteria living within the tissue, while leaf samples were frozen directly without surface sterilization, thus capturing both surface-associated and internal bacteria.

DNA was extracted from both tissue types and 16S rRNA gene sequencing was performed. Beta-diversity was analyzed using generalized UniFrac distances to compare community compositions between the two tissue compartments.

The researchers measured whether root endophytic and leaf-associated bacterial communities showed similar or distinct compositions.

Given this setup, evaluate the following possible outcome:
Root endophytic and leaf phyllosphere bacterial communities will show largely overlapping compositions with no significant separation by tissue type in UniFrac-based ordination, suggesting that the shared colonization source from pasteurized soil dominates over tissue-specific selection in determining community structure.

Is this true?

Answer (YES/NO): NO